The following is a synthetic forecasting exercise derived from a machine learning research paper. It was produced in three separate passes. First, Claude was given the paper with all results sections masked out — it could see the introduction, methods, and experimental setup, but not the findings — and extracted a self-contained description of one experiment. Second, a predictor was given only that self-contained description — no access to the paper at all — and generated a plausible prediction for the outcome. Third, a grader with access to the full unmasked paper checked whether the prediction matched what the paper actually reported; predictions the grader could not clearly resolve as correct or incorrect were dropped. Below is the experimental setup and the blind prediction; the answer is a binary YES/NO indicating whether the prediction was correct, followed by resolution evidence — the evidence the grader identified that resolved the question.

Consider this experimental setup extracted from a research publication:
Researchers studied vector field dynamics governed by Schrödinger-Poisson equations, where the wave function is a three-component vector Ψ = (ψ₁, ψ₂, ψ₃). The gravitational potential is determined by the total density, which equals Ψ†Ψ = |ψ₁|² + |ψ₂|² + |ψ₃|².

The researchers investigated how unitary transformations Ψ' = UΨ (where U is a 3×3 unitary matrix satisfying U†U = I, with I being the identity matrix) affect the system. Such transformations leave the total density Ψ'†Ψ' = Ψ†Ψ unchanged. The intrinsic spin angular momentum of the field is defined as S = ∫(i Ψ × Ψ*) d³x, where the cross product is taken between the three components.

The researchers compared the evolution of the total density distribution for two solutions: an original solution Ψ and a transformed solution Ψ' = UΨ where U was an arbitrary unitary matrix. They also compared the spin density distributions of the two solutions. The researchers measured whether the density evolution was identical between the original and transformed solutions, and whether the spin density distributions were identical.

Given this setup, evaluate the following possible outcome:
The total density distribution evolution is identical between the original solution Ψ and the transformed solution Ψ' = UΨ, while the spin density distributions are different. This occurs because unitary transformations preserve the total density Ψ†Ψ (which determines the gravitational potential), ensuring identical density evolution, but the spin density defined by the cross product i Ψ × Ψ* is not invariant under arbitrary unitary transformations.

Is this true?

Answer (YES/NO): YES